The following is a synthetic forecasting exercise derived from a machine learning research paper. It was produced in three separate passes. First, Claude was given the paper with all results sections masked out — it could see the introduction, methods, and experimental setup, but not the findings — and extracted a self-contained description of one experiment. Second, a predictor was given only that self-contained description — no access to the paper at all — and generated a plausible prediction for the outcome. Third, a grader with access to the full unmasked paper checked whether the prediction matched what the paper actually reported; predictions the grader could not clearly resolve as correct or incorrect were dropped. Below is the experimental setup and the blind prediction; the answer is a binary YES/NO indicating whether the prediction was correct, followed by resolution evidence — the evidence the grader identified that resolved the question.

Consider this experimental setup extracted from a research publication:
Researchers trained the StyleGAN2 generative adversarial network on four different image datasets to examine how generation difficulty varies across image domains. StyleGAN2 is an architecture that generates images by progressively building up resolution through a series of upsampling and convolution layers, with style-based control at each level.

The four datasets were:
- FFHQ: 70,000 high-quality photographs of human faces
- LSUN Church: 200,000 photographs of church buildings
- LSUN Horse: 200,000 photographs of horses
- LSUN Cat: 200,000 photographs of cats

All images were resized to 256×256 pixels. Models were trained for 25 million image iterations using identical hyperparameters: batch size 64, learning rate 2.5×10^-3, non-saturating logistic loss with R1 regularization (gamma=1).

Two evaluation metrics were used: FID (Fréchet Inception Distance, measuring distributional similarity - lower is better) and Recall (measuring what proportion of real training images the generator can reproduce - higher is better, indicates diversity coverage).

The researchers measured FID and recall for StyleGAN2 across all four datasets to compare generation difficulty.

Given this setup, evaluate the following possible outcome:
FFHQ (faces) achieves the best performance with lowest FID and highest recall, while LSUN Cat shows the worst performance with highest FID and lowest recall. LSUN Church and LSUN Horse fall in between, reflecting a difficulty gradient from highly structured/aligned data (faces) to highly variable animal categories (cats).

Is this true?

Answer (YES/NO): NO